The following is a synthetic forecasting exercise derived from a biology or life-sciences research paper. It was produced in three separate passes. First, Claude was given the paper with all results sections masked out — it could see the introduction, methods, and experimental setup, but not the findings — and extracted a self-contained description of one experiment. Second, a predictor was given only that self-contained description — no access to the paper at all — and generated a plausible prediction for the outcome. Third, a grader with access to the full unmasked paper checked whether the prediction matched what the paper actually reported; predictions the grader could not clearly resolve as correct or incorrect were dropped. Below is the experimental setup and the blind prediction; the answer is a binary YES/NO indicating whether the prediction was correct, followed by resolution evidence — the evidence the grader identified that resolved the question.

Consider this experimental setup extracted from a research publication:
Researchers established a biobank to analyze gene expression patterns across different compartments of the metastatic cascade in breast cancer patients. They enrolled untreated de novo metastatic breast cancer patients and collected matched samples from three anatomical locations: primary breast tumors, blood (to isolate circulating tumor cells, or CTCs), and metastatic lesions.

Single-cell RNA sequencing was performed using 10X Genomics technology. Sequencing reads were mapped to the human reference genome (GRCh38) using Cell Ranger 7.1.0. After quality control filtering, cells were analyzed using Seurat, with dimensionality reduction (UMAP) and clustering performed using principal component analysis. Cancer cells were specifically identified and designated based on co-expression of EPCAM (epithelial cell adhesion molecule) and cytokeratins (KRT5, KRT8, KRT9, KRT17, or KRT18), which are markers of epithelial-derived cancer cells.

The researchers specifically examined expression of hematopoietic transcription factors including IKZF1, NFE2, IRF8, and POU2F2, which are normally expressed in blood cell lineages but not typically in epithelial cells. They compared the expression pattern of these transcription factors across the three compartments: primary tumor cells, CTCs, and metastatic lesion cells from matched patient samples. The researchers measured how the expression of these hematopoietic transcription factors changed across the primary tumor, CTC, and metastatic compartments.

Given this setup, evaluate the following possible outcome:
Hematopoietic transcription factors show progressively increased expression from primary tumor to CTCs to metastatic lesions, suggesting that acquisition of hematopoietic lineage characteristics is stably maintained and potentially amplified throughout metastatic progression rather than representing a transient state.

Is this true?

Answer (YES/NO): NO